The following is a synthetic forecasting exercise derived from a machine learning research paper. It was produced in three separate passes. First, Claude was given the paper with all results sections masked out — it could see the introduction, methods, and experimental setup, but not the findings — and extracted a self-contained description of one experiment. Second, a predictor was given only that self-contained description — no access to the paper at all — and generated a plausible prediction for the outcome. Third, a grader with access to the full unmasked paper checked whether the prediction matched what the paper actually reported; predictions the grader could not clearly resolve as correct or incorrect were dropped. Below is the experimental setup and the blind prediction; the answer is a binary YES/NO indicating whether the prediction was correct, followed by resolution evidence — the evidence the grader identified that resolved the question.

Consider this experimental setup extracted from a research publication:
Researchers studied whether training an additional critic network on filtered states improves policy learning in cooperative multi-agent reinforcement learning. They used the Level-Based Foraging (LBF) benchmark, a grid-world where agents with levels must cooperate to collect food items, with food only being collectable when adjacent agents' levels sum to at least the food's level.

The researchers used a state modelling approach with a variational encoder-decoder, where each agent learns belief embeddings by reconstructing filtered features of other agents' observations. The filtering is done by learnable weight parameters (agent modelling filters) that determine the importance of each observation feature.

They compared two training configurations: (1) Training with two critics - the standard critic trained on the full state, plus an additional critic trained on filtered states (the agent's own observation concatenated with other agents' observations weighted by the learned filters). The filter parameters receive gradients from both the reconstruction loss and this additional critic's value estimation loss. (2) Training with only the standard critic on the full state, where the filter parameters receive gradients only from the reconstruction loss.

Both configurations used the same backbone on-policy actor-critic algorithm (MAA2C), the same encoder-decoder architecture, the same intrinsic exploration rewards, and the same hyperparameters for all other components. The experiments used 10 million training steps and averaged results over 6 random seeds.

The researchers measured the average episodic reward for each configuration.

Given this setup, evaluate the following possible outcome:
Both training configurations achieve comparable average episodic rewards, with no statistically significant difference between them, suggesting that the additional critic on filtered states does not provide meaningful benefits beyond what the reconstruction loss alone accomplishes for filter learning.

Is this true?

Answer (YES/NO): NO